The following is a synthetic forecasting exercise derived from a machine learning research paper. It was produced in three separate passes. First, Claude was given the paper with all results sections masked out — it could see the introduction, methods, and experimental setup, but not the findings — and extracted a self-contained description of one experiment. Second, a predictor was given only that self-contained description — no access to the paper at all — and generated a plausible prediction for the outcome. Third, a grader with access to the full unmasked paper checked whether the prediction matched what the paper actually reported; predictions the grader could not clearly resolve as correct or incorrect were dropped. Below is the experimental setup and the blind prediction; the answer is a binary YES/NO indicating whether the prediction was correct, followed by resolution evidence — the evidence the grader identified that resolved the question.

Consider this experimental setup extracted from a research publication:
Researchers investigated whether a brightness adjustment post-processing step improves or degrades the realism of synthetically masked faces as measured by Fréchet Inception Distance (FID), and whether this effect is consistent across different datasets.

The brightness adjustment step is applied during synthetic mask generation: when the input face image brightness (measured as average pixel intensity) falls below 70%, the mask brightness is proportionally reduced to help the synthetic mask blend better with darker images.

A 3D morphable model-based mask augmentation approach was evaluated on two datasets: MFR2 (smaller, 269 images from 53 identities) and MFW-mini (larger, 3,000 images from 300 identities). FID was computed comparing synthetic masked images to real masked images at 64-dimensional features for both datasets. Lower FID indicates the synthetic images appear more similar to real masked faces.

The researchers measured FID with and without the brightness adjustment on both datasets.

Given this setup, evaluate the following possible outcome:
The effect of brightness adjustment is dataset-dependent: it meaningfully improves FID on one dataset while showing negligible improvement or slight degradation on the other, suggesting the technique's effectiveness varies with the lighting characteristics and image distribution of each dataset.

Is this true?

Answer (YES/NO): NO